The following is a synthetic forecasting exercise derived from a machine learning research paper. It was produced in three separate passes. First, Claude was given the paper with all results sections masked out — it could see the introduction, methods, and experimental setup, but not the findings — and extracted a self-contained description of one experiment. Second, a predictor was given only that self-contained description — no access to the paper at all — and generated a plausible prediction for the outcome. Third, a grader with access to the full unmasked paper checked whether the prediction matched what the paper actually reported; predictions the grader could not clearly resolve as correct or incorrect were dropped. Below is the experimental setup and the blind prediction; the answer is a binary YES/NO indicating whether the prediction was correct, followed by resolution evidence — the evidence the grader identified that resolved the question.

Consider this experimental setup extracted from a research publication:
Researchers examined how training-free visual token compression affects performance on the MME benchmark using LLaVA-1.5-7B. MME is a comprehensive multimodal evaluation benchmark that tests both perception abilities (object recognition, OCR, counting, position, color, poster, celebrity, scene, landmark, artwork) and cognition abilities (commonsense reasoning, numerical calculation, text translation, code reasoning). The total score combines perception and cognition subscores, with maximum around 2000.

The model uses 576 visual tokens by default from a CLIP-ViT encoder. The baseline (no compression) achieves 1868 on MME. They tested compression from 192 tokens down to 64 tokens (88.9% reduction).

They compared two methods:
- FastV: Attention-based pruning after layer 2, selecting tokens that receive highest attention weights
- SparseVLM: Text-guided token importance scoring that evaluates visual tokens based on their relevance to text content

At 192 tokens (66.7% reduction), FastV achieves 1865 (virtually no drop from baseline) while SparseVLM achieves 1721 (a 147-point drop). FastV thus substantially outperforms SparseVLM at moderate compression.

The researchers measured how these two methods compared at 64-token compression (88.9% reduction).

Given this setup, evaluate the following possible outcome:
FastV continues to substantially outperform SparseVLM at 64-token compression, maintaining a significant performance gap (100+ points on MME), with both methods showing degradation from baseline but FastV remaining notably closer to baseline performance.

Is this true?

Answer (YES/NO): NO